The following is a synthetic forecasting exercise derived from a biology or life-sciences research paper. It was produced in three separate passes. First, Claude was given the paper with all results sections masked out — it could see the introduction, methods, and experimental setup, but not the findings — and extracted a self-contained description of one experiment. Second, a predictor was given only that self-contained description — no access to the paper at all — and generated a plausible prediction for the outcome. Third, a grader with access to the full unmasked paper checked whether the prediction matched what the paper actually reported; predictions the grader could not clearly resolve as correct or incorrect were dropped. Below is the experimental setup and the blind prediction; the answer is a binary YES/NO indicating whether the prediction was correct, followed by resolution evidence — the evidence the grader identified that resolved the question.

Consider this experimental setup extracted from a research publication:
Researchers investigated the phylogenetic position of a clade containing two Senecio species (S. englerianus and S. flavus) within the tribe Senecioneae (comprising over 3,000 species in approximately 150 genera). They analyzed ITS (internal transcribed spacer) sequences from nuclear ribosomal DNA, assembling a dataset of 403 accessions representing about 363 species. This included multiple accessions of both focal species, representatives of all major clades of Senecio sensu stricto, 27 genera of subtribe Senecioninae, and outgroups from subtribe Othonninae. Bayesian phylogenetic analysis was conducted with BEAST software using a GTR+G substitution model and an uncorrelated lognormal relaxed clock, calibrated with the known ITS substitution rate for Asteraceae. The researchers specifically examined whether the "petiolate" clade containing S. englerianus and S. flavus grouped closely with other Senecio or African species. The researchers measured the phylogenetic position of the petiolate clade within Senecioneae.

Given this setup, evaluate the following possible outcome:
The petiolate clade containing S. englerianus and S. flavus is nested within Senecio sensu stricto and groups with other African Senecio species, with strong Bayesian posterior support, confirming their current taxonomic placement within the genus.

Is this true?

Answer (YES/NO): NO